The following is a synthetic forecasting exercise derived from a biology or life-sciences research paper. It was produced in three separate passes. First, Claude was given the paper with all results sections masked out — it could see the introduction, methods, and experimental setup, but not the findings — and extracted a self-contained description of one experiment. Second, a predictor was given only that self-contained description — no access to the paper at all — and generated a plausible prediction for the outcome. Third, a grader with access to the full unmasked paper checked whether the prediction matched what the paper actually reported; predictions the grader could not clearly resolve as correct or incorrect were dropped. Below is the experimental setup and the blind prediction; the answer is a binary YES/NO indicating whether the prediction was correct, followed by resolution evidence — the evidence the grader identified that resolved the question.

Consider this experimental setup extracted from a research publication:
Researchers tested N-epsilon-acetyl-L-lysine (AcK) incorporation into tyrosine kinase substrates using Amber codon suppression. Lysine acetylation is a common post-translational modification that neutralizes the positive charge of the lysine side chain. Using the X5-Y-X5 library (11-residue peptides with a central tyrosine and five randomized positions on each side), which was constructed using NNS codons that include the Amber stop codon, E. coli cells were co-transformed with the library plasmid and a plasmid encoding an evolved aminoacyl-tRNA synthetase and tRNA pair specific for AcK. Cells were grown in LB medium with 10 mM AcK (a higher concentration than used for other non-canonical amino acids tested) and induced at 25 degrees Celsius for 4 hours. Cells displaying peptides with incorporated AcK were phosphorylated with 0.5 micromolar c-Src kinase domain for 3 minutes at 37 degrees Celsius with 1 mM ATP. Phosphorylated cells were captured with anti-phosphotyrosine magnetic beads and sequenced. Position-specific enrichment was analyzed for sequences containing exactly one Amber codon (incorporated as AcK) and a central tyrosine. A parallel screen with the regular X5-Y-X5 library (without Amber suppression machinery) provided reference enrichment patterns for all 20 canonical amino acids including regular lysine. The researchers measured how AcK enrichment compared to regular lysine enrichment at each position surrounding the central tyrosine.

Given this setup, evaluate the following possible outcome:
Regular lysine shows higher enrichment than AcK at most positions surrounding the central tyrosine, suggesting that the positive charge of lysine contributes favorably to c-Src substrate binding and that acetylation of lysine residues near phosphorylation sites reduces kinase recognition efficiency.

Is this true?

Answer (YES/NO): NO